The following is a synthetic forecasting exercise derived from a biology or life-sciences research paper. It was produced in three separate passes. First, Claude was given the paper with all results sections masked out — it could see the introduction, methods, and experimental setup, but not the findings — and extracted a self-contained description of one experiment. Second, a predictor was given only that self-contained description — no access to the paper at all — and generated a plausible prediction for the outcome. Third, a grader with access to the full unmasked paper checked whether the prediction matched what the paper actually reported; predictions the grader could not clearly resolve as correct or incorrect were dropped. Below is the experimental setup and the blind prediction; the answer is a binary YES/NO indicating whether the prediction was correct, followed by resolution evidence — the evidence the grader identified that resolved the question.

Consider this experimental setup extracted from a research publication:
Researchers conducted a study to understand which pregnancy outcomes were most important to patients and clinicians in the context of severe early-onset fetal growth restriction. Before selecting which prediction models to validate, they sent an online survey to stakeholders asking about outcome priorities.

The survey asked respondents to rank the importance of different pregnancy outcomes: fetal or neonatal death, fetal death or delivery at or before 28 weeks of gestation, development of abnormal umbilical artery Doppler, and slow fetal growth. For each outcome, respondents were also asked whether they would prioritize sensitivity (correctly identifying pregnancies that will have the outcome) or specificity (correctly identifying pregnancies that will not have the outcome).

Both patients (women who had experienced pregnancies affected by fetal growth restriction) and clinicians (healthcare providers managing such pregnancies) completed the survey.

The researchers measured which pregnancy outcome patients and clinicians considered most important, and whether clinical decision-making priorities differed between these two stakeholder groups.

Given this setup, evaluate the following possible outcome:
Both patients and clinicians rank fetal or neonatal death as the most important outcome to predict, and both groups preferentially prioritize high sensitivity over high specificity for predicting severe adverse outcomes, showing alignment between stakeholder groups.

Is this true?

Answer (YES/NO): YES